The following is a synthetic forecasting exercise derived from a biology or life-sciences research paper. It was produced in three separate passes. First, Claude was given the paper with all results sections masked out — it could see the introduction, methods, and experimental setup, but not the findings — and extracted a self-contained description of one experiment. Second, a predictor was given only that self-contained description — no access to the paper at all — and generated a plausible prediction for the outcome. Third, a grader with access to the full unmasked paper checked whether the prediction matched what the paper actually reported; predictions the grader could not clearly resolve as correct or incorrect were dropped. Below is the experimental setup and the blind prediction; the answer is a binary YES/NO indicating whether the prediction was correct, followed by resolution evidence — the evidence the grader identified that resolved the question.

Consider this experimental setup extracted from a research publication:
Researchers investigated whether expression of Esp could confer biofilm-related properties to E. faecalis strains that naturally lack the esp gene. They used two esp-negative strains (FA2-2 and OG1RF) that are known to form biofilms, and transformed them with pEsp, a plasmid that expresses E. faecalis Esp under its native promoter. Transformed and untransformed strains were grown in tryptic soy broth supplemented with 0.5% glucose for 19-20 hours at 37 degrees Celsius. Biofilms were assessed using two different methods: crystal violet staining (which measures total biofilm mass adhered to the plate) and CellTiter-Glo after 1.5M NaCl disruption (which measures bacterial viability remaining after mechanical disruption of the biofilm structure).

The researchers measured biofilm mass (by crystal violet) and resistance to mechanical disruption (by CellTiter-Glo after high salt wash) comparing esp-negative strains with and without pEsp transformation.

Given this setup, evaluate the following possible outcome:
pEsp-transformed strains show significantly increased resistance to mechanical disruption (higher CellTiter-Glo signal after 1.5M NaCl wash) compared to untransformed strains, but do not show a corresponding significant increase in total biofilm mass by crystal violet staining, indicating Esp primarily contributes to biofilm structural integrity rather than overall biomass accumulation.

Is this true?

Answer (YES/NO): NO